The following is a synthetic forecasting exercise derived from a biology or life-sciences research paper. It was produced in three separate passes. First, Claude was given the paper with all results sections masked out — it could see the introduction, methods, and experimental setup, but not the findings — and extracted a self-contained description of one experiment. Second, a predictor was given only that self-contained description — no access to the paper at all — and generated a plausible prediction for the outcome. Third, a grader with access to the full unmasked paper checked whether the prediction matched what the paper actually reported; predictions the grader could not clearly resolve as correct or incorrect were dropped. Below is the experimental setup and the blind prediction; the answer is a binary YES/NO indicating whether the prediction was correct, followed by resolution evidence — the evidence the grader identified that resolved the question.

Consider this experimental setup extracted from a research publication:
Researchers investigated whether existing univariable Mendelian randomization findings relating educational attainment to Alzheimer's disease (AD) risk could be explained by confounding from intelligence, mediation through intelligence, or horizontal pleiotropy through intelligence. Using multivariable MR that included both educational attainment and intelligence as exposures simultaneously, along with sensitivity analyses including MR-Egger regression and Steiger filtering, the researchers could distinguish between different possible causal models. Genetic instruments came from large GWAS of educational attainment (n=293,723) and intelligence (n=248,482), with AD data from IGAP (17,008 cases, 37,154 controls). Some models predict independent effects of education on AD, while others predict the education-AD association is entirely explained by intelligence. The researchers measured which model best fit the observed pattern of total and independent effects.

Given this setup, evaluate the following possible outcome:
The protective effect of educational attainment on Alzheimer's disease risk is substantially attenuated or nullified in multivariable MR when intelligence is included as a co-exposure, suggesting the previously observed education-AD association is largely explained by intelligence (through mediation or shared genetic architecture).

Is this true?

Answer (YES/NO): YES